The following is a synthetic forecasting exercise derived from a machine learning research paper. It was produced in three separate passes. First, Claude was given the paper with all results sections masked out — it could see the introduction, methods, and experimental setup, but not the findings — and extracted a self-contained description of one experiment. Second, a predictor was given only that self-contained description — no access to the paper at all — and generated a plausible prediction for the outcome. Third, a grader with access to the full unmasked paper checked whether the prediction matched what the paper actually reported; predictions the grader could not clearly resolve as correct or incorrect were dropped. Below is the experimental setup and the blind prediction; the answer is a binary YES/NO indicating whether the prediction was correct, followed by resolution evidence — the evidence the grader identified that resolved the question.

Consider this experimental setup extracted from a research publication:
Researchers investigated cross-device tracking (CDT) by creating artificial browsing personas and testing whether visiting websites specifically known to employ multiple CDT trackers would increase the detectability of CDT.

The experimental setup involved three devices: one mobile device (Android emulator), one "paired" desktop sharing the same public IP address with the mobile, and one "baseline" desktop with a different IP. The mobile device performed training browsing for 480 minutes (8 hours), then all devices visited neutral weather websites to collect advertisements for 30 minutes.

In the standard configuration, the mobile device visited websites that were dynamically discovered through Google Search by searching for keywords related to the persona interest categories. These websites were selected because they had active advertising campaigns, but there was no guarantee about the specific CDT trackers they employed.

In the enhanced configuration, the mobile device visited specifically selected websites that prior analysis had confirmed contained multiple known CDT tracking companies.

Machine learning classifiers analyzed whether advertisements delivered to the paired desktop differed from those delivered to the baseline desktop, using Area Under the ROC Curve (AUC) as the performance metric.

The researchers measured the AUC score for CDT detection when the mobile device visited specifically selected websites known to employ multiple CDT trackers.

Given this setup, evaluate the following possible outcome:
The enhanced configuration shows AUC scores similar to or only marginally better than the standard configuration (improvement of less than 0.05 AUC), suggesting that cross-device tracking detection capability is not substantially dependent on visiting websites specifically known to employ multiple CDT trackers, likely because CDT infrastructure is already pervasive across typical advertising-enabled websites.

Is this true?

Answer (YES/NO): NO